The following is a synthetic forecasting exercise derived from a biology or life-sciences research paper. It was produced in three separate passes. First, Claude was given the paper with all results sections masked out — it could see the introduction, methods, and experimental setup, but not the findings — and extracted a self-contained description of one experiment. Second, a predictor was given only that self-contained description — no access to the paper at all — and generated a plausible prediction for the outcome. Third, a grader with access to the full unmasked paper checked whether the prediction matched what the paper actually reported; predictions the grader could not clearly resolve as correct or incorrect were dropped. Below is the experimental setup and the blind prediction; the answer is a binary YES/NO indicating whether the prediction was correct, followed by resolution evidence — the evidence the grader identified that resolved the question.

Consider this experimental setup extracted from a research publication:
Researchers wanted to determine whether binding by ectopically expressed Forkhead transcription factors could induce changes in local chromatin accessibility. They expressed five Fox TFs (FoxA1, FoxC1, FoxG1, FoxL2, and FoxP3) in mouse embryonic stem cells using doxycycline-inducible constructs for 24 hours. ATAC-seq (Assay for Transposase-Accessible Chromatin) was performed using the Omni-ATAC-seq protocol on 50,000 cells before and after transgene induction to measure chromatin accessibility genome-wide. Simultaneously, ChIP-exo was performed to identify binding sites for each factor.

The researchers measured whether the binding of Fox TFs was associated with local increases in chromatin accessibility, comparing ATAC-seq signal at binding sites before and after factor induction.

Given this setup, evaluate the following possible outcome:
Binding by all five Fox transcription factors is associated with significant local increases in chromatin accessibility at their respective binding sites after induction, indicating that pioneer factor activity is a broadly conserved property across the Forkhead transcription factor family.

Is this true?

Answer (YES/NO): NO